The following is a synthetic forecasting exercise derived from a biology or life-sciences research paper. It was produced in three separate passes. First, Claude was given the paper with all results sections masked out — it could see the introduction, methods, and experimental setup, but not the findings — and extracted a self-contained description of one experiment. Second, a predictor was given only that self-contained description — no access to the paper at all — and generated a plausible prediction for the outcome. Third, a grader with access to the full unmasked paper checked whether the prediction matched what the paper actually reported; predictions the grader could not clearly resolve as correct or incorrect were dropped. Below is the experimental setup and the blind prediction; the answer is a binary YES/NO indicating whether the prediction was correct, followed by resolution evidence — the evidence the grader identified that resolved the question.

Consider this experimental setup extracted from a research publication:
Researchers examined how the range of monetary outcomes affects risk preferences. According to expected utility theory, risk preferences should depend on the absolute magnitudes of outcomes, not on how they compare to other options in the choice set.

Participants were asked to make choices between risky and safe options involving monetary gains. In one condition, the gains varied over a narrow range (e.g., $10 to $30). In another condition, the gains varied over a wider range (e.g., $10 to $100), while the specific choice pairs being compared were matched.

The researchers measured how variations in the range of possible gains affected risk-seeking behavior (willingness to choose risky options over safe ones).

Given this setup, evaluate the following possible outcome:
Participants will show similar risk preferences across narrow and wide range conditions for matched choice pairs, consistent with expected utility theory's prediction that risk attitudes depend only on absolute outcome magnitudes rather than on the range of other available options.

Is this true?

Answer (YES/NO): NO